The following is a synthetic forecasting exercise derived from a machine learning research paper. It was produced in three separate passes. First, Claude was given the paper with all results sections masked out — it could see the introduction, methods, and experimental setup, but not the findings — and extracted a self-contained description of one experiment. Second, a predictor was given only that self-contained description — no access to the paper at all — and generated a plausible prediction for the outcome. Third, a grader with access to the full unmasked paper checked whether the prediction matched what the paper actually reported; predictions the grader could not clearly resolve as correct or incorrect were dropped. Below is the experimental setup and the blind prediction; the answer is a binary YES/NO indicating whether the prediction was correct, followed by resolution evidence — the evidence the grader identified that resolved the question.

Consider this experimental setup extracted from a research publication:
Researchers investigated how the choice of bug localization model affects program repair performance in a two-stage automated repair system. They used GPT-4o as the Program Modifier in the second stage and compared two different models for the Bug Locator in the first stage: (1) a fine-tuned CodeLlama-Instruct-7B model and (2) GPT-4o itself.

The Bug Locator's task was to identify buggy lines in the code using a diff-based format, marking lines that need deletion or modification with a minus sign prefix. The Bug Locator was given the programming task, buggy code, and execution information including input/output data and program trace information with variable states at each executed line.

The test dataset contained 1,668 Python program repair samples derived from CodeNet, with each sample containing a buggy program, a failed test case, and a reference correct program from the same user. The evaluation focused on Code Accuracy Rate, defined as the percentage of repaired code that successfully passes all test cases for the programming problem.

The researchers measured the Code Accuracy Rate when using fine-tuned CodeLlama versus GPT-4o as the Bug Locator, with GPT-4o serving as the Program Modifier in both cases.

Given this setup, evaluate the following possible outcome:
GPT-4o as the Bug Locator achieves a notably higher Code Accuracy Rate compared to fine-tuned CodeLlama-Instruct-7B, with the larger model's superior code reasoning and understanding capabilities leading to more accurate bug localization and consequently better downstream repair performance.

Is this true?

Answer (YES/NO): NO